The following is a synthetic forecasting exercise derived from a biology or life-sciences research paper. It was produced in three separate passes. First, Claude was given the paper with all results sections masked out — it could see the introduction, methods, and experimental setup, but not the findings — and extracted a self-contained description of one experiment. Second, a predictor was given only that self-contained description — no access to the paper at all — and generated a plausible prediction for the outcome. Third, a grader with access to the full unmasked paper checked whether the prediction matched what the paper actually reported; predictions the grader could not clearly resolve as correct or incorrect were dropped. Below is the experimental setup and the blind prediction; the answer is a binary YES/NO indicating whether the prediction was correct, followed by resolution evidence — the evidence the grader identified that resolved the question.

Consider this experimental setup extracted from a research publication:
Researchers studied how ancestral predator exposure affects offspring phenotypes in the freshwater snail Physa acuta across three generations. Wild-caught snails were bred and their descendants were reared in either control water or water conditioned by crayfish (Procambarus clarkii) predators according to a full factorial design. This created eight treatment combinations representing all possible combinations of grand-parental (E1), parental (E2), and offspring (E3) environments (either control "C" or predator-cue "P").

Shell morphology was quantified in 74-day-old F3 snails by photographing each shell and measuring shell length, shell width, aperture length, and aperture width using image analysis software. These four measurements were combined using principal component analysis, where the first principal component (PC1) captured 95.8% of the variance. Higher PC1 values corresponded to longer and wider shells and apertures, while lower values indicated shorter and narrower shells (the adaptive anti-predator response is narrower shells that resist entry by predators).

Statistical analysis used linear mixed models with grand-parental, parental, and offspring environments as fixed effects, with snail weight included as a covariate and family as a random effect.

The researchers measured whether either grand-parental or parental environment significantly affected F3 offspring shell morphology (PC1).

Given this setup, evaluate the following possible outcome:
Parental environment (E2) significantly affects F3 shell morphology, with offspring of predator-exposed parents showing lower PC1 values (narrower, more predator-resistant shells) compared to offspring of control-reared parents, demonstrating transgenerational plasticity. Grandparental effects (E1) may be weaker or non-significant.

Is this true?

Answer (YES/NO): NO